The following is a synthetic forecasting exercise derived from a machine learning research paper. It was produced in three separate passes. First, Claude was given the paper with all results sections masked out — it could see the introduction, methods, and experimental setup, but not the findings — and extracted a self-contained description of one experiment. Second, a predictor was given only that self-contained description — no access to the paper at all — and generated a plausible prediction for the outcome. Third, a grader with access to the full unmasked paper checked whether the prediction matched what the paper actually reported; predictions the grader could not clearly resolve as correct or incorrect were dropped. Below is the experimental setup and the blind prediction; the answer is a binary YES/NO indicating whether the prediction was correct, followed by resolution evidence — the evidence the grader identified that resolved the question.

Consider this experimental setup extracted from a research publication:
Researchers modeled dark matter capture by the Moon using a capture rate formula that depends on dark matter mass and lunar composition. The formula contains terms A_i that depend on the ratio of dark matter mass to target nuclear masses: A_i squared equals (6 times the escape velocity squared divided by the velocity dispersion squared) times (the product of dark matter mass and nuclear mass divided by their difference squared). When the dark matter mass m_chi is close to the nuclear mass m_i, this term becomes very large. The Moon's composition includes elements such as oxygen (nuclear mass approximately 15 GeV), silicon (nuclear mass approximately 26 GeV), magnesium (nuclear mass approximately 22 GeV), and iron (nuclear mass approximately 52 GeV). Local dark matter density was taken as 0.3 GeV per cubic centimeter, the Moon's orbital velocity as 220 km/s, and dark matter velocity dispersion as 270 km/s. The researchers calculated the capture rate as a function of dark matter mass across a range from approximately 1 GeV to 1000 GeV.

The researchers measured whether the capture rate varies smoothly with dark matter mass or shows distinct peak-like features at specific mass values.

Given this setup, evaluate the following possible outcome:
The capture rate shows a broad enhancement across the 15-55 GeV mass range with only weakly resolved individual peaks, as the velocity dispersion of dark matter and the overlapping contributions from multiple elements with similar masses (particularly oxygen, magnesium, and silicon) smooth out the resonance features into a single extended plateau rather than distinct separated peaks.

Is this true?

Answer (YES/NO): NO